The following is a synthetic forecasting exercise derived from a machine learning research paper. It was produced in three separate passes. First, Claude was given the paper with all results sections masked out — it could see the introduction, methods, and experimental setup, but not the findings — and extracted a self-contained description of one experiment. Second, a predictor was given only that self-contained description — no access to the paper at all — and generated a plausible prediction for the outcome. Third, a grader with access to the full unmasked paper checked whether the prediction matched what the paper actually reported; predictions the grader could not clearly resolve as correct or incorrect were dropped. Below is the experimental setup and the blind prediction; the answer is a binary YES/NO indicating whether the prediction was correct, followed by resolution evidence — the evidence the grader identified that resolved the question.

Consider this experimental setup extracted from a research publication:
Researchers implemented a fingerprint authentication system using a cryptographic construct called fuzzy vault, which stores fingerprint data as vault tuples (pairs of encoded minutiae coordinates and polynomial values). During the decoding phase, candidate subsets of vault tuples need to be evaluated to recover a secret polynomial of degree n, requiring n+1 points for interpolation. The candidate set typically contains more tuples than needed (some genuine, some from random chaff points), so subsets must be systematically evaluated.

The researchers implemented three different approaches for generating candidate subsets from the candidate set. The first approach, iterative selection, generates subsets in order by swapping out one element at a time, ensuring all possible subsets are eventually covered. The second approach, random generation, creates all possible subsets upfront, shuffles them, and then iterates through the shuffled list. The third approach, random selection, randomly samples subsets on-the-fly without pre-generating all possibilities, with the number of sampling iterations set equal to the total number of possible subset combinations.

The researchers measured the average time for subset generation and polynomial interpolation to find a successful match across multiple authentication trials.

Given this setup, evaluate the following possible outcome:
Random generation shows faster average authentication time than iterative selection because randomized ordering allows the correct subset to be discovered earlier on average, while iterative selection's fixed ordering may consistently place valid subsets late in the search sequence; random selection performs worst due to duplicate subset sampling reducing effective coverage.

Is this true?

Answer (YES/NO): NO